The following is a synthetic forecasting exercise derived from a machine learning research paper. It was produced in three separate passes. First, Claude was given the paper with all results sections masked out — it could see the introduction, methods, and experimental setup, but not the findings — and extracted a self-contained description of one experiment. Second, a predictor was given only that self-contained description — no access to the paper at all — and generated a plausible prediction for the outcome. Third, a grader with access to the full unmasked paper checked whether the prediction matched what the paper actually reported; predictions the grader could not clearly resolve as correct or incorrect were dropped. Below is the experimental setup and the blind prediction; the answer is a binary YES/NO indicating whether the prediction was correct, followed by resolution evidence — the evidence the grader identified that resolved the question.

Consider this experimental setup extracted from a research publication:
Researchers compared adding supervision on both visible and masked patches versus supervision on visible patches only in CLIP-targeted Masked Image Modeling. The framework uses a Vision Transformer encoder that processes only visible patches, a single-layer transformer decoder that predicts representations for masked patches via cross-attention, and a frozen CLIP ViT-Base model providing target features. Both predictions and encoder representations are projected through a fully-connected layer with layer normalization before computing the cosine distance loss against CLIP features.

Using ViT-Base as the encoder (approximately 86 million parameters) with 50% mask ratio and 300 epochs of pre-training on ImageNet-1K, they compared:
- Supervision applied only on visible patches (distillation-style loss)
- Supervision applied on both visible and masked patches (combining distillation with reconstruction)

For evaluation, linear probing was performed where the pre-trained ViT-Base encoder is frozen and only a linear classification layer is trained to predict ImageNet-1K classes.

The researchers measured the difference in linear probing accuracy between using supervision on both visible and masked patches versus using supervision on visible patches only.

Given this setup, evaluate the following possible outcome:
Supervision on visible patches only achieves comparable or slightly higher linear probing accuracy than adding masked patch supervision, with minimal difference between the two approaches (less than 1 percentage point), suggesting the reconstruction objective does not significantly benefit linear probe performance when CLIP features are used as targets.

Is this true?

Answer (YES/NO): NO